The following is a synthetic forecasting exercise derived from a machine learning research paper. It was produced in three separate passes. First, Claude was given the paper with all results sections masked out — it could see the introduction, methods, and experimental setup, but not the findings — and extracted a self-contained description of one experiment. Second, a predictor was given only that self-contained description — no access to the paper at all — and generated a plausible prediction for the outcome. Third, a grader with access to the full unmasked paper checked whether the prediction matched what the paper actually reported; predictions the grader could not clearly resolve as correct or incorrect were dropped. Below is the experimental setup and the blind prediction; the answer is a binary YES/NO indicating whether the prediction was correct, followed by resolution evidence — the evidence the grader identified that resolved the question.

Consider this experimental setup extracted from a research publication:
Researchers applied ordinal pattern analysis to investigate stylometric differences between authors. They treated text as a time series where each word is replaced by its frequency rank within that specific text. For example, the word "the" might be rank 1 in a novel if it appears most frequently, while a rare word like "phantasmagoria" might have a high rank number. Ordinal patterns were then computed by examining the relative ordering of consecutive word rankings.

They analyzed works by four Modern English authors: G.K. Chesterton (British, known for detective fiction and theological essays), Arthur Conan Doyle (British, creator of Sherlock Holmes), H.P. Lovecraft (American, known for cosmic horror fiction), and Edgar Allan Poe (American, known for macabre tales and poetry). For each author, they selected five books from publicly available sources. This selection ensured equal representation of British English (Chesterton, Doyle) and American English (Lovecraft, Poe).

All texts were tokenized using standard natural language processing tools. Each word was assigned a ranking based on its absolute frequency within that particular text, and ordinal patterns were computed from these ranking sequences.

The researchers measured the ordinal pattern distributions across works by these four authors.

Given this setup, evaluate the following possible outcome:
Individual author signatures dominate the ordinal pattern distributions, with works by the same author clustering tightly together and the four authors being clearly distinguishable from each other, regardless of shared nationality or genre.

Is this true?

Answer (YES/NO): YES